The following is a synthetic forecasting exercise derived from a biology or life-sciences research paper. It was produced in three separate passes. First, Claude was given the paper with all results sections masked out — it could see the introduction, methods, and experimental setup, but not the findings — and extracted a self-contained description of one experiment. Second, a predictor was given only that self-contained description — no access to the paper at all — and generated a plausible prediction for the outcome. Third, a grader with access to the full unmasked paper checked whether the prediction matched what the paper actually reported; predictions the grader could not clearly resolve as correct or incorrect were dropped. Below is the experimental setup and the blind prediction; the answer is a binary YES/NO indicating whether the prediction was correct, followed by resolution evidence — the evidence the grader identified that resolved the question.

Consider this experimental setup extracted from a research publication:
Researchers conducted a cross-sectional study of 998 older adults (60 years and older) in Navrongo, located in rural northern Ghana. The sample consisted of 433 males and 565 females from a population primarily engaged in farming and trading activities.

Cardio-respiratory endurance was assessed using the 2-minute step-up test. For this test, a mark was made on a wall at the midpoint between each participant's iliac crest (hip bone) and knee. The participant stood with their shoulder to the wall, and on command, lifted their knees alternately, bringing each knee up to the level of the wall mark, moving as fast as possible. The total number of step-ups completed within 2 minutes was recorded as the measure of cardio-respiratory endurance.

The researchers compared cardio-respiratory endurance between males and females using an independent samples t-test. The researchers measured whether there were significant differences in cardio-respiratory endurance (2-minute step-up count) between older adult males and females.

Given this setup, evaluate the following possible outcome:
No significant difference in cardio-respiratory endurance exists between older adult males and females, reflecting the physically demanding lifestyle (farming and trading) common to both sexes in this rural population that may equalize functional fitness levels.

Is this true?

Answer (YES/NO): NO